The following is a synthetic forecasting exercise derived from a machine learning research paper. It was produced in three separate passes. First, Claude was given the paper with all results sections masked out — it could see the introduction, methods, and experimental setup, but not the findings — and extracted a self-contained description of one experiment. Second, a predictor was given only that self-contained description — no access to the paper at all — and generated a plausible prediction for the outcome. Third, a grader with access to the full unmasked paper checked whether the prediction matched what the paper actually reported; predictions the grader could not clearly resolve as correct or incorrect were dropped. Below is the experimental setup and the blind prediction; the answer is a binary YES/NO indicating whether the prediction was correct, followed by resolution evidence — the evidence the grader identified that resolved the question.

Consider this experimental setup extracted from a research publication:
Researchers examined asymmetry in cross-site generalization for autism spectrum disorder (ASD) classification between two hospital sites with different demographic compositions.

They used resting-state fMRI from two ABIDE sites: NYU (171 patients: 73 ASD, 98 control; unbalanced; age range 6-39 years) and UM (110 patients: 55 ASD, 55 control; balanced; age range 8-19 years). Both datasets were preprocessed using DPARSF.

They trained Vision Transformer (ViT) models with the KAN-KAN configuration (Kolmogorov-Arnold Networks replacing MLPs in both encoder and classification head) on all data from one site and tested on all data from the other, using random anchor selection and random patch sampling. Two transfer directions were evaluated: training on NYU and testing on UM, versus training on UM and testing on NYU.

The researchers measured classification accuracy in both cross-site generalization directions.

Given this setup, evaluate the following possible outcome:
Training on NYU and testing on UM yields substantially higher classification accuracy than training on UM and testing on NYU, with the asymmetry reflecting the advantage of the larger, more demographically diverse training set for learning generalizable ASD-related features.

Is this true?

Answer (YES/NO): YES